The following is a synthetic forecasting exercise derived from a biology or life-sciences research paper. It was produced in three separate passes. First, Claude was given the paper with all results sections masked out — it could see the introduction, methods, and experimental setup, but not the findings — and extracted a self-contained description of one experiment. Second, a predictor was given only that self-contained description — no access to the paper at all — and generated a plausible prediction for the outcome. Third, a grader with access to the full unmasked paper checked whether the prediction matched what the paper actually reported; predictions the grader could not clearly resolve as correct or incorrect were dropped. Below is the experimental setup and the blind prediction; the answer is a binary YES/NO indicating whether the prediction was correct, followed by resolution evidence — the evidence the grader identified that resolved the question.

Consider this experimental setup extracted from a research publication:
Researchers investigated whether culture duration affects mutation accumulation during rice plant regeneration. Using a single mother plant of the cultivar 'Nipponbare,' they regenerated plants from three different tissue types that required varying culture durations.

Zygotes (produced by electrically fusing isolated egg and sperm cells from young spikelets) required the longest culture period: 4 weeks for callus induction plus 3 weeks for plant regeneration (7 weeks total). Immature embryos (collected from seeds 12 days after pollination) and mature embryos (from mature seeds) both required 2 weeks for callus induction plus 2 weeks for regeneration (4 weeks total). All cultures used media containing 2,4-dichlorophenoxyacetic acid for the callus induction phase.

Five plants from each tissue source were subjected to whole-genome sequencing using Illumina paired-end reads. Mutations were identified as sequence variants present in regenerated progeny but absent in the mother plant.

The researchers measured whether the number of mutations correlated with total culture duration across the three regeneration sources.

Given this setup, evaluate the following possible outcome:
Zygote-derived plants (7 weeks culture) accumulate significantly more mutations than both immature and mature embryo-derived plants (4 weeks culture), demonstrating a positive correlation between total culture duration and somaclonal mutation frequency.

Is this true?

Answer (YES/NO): NO